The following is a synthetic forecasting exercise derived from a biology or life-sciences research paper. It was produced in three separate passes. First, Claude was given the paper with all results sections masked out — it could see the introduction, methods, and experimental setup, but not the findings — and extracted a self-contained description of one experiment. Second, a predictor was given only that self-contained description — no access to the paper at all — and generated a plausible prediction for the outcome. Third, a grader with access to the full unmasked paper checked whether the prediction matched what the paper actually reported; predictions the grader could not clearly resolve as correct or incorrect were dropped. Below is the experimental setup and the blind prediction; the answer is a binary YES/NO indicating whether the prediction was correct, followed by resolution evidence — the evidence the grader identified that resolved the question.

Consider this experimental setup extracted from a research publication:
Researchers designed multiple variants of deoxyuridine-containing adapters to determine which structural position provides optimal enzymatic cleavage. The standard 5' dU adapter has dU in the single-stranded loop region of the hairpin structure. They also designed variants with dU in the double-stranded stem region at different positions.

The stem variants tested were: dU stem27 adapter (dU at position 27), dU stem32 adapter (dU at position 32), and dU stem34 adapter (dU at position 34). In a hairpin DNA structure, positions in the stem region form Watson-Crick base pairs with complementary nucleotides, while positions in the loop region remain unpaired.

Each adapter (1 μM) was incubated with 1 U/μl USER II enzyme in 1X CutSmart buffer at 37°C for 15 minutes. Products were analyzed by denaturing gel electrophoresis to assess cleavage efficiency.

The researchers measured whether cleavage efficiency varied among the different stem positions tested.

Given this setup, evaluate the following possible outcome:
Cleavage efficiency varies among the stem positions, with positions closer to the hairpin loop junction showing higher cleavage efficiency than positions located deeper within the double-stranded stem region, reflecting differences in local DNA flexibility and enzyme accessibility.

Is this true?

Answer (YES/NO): NO